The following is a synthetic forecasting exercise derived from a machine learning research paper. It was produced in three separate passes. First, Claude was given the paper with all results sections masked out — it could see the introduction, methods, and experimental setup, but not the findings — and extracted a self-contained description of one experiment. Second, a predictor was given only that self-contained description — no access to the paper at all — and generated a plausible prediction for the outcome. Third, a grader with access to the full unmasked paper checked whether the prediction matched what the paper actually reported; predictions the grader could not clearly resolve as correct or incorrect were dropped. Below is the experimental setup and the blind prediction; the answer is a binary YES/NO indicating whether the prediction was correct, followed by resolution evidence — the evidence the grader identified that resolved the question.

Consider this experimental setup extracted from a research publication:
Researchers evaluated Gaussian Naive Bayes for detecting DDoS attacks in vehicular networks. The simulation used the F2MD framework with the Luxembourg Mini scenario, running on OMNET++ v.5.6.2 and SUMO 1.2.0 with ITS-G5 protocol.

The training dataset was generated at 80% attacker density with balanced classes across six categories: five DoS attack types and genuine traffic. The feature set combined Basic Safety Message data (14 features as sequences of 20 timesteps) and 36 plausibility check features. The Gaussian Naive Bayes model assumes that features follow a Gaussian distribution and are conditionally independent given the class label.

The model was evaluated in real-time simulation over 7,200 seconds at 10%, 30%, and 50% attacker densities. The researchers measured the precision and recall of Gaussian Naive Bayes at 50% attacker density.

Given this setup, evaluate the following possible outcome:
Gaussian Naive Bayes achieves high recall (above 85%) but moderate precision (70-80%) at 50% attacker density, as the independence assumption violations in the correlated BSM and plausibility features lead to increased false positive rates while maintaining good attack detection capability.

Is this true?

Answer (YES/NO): NO